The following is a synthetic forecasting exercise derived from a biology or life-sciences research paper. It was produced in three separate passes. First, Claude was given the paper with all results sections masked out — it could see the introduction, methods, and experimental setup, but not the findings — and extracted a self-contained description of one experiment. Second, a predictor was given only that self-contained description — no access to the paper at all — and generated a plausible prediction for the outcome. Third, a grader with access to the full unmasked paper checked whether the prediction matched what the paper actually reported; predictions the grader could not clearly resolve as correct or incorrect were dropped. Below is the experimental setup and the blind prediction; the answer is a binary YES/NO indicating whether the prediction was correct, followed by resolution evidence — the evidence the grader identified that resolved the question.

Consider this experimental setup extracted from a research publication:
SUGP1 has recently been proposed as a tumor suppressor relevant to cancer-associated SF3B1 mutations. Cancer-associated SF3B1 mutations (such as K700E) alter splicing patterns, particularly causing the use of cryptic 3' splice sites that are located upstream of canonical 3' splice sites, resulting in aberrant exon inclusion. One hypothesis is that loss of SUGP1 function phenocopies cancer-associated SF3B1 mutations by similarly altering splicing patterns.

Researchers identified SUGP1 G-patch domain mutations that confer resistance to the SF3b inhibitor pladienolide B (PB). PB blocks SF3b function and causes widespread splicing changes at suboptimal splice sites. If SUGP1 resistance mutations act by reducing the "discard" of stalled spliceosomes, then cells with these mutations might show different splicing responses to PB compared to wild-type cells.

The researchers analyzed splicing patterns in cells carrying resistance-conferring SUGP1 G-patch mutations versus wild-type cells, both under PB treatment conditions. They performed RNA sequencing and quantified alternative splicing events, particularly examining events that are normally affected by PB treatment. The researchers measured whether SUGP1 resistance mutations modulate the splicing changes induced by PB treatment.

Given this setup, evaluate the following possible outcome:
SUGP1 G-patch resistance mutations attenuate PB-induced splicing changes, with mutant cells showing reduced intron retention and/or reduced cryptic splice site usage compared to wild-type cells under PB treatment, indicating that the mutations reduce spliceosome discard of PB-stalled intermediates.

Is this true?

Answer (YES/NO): NO